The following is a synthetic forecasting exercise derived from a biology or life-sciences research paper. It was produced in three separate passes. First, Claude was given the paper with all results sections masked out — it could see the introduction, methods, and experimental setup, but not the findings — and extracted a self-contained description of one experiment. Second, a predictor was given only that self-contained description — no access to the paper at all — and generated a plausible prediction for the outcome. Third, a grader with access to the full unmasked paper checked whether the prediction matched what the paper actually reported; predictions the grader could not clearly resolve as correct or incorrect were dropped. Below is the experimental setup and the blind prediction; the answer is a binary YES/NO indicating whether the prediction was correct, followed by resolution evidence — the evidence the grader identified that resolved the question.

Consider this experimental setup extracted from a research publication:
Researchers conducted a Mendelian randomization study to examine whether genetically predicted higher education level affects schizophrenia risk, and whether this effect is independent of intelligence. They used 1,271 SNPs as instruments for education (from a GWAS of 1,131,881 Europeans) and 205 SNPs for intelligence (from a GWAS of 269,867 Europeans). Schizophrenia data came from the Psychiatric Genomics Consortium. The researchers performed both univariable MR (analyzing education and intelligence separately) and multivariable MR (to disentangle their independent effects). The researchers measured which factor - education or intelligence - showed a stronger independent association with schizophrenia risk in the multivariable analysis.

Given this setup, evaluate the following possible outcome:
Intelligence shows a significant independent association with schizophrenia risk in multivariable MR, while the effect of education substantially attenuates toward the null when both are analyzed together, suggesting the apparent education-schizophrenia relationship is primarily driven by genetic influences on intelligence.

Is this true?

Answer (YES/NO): NO